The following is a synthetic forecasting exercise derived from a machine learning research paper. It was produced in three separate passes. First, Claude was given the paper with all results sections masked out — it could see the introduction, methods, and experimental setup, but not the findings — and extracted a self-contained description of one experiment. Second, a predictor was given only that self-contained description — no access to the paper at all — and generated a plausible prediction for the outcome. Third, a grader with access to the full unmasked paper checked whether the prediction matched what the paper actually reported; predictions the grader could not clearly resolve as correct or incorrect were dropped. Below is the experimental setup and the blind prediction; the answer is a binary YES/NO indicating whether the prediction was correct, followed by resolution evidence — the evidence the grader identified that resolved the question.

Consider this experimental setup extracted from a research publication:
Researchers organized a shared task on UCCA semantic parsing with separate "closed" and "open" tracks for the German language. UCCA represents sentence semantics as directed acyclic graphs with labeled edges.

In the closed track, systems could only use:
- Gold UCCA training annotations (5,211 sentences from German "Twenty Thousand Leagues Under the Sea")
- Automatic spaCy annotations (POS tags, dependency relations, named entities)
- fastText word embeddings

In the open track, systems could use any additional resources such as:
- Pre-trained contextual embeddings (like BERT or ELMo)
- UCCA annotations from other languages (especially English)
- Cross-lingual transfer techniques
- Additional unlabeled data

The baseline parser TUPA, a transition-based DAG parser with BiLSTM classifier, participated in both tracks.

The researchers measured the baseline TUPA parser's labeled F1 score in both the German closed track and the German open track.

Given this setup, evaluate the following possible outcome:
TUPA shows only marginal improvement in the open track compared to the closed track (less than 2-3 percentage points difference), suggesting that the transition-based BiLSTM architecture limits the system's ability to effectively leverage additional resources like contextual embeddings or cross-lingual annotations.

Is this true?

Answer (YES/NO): NO